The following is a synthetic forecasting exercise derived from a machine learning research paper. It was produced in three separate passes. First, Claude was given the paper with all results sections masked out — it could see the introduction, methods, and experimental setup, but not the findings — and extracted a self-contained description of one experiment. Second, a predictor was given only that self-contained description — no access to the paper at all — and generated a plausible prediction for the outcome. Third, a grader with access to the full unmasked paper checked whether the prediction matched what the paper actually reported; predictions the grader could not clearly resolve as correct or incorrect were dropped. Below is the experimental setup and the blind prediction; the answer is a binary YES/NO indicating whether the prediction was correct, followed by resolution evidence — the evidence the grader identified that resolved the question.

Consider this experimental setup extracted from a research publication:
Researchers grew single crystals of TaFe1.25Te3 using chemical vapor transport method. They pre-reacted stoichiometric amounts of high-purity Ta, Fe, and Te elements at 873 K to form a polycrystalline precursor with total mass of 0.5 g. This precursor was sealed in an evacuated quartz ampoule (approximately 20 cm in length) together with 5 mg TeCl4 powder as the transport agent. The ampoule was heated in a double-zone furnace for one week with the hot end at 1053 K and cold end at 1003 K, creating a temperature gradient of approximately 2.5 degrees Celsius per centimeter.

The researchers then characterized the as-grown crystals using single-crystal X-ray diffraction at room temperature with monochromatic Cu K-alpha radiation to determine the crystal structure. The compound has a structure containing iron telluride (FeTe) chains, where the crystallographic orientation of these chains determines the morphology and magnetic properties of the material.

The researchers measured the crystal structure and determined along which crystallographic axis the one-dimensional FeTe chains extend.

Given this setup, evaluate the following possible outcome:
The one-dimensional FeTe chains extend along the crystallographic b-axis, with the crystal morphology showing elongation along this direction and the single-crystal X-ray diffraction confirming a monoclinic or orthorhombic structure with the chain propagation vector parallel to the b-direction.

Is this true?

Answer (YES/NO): YES